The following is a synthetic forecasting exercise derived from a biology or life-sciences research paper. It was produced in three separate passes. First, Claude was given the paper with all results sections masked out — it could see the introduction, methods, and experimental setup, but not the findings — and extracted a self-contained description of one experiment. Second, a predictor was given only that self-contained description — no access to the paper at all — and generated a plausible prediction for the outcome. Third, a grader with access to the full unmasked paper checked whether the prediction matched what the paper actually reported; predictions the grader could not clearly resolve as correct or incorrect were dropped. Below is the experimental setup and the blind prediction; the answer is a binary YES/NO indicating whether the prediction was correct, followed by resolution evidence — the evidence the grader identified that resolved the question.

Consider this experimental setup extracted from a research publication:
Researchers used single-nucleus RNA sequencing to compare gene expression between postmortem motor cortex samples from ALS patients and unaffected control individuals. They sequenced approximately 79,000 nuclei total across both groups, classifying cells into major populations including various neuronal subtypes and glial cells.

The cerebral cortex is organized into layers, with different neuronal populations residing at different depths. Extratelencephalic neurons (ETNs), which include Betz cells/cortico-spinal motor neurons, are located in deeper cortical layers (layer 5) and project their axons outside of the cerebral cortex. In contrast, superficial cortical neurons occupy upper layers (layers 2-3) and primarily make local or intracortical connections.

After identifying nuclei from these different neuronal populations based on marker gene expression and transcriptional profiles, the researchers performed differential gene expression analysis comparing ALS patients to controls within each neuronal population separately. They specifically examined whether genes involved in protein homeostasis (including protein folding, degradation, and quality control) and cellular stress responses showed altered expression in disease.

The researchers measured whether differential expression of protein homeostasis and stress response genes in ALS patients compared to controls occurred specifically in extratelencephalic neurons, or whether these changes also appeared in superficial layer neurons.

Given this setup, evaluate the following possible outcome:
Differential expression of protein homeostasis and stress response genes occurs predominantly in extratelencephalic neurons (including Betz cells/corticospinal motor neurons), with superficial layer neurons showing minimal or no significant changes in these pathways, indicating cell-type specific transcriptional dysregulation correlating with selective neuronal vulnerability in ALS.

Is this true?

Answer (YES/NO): YES